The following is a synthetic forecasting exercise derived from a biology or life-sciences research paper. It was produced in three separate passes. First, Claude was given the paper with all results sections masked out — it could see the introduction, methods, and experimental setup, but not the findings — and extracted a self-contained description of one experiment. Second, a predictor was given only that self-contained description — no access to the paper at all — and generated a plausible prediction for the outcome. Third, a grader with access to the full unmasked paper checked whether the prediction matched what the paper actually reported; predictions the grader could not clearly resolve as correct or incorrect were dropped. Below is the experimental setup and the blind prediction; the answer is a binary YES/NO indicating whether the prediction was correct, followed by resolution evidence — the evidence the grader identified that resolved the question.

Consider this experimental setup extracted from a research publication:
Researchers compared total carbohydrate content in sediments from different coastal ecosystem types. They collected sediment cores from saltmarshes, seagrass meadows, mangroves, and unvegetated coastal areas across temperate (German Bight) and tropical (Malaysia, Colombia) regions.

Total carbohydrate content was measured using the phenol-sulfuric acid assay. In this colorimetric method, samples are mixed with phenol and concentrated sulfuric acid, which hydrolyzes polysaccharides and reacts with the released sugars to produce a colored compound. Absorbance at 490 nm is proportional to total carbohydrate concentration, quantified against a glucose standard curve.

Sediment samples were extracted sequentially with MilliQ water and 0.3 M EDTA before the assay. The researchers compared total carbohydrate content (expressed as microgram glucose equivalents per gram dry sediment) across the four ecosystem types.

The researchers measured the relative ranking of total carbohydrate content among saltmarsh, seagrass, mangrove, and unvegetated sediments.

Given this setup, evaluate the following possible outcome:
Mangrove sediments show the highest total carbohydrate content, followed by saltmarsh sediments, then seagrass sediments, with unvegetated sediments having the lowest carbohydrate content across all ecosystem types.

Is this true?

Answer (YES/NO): NO